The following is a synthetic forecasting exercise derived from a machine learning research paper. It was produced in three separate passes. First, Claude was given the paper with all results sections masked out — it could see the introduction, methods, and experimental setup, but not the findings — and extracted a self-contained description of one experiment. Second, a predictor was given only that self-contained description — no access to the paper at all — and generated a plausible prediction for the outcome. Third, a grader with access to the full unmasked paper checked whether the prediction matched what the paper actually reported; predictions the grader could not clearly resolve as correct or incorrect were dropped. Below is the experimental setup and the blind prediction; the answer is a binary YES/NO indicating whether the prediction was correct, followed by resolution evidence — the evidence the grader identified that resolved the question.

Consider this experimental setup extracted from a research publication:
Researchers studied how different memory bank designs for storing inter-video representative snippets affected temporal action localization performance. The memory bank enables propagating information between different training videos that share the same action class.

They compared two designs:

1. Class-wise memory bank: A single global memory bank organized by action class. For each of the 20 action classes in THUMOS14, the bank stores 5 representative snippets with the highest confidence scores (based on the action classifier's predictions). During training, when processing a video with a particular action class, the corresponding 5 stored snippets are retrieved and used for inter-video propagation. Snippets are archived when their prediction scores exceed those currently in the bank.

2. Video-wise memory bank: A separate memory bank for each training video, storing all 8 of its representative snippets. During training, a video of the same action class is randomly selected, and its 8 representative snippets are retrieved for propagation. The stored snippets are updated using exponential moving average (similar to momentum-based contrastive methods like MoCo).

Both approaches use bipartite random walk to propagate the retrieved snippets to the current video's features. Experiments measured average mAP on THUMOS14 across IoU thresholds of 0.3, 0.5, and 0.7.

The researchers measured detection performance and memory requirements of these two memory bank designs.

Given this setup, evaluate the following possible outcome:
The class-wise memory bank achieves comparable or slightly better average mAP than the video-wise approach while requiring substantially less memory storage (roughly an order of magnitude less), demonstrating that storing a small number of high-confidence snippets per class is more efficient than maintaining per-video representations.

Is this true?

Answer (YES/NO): YES